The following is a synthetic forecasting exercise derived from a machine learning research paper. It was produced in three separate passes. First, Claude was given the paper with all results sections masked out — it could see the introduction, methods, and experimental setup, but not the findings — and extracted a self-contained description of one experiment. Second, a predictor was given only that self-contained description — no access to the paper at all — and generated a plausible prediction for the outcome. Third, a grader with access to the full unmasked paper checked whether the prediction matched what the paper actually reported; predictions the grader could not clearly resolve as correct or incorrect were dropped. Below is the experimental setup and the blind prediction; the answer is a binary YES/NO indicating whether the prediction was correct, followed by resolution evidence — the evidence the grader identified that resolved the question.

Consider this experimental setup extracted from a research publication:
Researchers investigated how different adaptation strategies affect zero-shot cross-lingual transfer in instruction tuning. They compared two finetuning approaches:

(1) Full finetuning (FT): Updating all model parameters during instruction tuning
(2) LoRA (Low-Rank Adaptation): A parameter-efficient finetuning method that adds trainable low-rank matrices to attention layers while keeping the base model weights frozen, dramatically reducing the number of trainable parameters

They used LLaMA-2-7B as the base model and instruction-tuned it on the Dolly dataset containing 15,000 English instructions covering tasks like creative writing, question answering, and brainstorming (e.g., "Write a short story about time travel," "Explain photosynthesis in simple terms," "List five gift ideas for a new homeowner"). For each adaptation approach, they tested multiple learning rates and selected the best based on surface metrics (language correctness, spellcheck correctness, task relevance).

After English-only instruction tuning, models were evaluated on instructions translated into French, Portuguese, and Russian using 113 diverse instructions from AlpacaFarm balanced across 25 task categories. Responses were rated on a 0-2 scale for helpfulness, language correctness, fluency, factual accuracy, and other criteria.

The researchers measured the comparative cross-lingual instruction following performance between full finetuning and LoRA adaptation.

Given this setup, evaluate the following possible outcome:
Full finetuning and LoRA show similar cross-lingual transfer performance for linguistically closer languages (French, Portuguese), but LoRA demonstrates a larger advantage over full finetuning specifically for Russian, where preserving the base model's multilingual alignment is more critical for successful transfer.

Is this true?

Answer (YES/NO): NO